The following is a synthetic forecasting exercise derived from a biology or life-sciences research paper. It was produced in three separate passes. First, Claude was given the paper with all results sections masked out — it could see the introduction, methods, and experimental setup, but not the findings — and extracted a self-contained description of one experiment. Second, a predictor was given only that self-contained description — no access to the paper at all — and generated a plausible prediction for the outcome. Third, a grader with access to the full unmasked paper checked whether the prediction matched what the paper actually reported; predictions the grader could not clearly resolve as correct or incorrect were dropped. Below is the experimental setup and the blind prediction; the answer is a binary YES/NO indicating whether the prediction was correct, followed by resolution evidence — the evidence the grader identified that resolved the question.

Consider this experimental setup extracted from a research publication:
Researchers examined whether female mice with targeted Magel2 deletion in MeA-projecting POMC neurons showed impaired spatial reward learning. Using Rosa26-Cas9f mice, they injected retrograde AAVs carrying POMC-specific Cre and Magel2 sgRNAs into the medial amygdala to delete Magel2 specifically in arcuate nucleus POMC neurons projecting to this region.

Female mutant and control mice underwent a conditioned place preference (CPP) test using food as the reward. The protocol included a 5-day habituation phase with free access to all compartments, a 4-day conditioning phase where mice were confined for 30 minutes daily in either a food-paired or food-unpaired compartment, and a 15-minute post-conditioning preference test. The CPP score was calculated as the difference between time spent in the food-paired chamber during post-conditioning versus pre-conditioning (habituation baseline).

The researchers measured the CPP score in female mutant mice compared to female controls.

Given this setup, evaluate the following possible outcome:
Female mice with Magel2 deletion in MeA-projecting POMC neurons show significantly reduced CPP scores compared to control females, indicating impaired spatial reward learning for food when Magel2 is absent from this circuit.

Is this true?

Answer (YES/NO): NO